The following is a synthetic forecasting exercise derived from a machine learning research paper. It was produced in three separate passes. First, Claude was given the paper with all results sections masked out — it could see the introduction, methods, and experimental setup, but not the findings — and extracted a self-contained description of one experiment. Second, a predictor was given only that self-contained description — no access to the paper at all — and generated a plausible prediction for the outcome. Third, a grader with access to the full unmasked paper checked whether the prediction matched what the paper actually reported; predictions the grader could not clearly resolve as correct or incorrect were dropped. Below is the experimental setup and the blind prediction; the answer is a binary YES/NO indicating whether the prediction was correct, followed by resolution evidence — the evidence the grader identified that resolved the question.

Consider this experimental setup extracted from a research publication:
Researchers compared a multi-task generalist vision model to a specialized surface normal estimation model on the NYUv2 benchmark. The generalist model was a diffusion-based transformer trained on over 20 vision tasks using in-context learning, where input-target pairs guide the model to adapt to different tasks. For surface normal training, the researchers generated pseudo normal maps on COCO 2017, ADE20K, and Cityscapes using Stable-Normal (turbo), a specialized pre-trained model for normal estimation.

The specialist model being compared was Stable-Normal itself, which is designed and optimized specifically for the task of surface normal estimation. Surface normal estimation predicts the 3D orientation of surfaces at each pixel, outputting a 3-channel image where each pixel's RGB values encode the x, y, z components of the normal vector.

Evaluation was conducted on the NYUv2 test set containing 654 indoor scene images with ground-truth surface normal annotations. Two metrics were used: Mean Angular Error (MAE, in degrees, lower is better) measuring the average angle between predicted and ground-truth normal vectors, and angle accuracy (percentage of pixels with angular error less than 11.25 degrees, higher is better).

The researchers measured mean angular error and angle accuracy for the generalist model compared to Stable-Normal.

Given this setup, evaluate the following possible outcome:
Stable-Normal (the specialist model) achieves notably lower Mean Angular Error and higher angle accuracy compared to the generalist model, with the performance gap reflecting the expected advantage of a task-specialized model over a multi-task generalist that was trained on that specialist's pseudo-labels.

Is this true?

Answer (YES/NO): NO